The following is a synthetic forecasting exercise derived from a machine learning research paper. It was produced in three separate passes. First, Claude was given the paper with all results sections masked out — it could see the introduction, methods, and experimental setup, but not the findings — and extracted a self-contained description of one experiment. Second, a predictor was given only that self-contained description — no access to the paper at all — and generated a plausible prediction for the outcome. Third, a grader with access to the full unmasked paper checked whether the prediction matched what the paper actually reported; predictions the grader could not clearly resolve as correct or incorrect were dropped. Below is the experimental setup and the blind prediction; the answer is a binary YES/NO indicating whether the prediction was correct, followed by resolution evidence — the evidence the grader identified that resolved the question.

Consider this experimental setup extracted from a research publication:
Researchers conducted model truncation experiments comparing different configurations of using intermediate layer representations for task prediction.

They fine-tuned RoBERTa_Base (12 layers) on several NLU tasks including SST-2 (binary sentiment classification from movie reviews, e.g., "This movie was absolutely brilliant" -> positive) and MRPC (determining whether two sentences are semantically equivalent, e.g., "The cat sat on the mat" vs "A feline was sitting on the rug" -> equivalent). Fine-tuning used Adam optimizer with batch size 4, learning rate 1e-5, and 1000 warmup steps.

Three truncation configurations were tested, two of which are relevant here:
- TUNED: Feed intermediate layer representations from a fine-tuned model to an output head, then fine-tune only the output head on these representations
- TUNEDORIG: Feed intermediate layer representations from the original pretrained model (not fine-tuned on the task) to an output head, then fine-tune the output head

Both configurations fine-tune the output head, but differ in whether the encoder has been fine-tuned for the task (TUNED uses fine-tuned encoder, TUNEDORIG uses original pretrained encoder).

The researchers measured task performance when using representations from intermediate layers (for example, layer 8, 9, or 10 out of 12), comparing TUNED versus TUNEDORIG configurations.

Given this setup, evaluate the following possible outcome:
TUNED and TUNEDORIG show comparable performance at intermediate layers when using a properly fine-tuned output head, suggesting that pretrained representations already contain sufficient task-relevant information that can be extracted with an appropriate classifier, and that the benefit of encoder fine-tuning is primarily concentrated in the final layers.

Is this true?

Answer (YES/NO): NO